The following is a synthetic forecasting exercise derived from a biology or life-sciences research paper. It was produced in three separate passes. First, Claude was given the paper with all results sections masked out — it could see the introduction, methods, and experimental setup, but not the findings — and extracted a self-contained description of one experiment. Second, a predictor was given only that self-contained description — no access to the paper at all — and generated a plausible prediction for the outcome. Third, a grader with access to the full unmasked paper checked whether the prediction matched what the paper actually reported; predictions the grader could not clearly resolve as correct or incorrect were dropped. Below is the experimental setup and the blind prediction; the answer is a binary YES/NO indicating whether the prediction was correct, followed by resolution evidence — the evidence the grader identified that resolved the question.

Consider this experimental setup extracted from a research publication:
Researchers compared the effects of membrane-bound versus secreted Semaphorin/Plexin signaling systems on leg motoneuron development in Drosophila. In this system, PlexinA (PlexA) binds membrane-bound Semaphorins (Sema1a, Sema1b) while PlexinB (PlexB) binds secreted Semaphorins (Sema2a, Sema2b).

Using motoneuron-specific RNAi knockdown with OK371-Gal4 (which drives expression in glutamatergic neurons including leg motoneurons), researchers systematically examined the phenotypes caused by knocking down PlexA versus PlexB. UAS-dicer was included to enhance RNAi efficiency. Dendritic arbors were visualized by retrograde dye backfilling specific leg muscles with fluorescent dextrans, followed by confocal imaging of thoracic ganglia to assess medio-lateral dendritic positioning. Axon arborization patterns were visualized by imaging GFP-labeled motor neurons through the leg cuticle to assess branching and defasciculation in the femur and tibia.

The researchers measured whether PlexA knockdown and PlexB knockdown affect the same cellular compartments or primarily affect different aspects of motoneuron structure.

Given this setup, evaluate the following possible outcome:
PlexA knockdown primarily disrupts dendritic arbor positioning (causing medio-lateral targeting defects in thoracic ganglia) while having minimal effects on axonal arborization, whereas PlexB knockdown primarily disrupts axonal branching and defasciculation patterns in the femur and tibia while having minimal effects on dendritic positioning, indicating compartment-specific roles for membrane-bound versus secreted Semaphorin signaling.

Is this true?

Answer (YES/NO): NO